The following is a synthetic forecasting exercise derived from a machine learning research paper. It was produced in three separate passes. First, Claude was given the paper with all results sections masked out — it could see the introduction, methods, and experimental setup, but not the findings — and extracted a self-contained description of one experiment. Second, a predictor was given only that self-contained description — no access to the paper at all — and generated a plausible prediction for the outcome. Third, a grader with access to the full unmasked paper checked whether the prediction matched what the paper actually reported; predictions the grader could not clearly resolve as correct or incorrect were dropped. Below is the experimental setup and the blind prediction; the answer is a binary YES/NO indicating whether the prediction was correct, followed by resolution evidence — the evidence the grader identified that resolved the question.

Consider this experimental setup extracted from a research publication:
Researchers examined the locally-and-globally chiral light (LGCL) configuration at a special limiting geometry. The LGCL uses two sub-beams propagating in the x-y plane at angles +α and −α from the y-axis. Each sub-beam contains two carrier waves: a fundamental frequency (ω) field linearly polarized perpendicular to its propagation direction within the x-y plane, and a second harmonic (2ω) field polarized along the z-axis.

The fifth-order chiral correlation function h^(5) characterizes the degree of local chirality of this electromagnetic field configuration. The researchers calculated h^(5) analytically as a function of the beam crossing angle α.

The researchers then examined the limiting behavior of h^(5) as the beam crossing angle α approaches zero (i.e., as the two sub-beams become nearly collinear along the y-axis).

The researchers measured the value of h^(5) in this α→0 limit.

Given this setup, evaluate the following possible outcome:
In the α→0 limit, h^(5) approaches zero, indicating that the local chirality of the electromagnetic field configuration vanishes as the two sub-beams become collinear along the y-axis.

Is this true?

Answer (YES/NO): YES